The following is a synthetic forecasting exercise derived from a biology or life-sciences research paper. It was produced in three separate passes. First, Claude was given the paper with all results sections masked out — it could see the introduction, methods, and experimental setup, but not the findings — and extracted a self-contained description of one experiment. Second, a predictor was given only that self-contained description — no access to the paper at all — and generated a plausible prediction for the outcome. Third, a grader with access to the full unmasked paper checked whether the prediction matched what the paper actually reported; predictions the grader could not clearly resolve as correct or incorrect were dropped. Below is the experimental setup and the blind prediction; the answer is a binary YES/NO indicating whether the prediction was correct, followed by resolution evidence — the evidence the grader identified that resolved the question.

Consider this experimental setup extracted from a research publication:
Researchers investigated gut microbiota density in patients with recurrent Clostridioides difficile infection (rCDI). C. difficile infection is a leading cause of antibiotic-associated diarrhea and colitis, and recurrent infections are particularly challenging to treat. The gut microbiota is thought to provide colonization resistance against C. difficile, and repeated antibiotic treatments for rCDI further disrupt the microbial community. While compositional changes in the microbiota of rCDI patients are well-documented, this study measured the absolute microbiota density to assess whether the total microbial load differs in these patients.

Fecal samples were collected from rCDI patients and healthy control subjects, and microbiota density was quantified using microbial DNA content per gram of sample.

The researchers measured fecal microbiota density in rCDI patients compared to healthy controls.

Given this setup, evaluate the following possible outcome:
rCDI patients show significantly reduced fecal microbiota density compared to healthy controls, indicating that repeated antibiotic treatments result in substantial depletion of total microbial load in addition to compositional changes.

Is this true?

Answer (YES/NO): YES